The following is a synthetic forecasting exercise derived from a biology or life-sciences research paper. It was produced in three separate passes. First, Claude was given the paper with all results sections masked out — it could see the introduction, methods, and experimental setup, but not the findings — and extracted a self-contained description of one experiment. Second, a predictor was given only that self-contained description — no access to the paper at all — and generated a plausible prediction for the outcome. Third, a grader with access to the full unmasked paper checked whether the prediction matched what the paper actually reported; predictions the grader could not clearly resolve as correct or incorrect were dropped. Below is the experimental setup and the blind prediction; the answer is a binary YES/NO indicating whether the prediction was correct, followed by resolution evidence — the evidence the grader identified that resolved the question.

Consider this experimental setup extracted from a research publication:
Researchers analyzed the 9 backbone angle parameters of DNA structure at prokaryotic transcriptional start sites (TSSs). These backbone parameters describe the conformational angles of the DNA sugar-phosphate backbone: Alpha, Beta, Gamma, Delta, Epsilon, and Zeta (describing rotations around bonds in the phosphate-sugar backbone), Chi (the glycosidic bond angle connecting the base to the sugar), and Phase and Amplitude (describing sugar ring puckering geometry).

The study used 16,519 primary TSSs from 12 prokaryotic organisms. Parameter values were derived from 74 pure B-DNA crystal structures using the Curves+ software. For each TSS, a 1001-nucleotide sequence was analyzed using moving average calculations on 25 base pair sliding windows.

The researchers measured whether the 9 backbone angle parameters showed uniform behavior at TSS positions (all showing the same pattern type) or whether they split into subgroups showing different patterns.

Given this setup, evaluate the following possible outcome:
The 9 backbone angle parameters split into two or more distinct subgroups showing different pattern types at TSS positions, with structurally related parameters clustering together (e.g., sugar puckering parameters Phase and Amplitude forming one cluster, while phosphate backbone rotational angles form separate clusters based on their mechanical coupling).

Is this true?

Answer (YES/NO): NO